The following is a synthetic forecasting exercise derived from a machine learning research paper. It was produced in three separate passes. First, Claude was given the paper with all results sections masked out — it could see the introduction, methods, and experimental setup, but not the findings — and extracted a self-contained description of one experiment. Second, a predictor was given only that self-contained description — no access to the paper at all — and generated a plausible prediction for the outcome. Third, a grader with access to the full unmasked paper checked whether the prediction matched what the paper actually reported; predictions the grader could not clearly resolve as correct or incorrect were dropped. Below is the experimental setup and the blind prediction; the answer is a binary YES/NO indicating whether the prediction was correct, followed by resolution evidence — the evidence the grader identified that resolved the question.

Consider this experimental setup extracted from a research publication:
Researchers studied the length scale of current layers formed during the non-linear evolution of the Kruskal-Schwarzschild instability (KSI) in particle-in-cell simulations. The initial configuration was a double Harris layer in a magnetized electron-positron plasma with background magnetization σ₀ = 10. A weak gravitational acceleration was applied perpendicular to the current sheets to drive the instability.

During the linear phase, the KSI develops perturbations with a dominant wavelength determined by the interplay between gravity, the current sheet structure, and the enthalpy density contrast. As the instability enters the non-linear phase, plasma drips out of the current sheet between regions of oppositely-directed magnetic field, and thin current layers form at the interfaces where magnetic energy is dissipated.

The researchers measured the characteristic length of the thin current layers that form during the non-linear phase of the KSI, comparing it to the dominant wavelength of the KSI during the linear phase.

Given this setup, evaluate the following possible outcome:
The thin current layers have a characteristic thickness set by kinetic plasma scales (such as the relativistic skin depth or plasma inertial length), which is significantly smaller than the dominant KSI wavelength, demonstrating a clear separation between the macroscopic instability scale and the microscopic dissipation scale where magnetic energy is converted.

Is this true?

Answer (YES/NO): YES